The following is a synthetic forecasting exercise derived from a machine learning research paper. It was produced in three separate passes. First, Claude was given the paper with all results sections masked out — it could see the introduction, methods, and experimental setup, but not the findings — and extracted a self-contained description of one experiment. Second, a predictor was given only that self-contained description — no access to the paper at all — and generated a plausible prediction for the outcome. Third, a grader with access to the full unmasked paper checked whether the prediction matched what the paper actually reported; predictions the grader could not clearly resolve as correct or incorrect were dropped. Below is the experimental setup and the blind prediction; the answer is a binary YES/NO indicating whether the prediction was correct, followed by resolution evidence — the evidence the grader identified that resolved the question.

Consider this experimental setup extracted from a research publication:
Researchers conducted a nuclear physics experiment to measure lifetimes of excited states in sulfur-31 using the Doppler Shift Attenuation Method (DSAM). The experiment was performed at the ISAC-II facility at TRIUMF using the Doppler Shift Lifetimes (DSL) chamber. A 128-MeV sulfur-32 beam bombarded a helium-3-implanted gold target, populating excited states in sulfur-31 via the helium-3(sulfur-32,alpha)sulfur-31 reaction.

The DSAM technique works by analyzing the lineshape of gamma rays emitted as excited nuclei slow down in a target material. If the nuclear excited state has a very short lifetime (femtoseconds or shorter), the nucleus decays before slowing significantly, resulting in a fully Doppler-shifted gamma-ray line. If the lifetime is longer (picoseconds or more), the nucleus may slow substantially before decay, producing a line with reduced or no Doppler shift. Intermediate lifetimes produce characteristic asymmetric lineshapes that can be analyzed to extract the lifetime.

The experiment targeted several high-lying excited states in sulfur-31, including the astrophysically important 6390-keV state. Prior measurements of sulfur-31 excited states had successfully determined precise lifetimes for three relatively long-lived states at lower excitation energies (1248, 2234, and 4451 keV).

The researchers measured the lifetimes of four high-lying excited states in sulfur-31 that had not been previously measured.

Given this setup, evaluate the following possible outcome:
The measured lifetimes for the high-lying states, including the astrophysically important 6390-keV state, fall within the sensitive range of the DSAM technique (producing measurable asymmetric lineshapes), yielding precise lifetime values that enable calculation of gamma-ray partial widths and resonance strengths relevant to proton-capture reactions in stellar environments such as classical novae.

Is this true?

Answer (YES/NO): NO